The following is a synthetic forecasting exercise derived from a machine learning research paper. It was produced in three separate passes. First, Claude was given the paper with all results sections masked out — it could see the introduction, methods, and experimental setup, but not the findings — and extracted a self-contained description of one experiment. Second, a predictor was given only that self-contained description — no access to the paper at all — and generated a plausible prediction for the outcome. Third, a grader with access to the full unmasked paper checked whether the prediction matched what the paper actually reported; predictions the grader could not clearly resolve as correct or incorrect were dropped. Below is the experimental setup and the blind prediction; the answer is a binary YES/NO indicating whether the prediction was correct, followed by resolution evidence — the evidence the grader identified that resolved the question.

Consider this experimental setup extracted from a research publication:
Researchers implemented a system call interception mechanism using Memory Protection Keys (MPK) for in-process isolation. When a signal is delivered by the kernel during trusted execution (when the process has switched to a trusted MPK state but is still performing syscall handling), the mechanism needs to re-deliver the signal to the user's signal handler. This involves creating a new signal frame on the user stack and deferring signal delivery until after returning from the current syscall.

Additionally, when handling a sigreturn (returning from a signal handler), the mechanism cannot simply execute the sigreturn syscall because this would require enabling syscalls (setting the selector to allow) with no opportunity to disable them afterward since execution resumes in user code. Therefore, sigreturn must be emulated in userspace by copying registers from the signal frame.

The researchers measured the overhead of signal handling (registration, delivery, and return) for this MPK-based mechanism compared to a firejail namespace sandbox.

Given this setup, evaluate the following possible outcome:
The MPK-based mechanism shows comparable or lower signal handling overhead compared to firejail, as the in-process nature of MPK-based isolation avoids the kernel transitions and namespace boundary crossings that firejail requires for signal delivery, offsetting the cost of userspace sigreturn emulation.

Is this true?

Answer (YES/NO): NO